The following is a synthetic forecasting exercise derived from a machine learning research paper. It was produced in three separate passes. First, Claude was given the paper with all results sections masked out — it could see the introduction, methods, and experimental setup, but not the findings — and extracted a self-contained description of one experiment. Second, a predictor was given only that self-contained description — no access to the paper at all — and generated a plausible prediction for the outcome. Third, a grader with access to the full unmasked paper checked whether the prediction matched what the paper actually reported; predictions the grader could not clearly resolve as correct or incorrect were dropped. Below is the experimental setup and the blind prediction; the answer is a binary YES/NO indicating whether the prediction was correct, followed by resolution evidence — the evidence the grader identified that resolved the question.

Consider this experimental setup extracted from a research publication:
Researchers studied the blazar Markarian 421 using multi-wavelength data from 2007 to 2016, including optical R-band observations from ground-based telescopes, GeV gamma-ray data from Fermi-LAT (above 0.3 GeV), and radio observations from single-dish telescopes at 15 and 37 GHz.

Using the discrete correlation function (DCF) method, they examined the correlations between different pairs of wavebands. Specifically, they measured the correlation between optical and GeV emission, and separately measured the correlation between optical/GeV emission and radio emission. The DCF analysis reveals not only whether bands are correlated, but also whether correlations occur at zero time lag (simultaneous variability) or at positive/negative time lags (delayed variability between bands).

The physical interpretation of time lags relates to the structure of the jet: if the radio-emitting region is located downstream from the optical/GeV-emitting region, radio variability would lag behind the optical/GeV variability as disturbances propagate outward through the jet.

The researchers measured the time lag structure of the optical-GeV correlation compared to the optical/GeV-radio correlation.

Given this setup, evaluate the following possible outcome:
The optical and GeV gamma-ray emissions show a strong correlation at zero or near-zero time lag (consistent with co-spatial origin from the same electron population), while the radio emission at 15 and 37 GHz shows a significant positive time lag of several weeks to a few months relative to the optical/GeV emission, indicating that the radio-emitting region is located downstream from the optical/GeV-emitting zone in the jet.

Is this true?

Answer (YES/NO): YES